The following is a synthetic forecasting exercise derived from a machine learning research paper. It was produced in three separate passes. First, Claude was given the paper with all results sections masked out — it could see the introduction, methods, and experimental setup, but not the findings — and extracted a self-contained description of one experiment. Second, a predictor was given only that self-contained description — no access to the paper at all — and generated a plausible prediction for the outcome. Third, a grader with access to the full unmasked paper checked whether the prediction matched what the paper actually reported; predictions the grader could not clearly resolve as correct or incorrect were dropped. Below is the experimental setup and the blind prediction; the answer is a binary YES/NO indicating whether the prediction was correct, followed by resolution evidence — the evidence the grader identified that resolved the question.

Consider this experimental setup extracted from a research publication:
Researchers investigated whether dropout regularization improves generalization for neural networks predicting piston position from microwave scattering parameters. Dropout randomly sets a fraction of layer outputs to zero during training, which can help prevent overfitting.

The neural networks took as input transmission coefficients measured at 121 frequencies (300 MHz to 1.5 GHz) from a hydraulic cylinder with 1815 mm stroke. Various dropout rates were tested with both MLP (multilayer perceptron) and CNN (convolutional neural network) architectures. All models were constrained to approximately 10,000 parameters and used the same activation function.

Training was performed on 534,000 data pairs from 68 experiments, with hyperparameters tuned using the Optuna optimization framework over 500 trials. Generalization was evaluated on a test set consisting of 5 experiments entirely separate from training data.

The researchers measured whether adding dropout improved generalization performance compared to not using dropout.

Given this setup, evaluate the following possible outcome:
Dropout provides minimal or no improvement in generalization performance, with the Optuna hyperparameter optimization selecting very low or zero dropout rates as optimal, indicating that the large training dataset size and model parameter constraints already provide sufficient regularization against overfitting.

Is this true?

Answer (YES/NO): NO